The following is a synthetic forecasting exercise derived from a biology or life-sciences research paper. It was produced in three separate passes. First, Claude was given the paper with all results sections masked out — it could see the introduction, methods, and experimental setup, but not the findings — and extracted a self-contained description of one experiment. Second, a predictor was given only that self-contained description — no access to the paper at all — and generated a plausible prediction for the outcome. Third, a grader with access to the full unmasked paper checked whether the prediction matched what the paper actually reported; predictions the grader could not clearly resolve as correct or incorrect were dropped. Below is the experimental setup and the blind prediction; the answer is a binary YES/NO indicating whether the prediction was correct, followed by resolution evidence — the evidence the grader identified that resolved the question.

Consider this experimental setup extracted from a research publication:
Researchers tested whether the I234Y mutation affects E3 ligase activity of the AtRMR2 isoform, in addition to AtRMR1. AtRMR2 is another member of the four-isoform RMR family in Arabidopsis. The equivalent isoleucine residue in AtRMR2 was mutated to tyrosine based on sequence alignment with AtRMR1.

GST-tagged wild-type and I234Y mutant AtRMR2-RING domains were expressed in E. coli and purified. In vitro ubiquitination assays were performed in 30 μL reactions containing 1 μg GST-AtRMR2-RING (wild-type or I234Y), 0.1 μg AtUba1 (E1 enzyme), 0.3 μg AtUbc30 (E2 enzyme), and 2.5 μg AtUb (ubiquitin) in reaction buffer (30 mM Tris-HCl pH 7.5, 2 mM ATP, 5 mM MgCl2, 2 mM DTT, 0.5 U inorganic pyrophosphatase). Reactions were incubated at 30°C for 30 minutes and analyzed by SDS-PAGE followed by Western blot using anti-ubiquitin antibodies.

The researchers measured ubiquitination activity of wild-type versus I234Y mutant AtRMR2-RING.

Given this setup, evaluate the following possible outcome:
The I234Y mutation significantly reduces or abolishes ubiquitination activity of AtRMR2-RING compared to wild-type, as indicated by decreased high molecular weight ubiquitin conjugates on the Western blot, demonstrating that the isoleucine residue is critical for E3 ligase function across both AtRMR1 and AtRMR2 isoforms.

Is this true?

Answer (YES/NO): YES